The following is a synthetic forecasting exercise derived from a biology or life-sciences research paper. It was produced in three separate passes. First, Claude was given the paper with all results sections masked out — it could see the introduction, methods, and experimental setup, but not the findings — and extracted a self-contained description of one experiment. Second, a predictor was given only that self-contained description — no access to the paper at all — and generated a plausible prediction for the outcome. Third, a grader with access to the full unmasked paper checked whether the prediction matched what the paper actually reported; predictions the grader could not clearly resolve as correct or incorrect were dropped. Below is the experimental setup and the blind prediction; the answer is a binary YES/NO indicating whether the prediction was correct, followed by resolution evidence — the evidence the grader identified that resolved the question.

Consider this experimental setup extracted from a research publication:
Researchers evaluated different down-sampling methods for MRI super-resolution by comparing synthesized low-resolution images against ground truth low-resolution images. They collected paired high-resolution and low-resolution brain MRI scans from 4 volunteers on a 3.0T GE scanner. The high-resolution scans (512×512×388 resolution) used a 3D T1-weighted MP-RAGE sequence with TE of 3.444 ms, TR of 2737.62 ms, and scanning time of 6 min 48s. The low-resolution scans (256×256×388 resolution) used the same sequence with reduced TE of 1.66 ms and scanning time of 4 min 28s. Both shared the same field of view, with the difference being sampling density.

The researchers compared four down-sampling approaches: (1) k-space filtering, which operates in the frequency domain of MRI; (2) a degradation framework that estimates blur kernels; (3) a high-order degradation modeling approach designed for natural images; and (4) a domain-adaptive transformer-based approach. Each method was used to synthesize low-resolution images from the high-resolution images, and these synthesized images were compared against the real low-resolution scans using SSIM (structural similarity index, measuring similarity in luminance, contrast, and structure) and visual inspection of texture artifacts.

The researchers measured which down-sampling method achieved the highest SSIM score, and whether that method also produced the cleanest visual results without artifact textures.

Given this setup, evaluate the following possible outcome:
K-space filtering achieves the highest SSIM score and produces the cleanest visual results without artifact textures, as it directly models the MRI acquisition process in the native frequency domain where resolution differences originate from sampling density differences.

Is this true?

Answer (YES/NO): NO